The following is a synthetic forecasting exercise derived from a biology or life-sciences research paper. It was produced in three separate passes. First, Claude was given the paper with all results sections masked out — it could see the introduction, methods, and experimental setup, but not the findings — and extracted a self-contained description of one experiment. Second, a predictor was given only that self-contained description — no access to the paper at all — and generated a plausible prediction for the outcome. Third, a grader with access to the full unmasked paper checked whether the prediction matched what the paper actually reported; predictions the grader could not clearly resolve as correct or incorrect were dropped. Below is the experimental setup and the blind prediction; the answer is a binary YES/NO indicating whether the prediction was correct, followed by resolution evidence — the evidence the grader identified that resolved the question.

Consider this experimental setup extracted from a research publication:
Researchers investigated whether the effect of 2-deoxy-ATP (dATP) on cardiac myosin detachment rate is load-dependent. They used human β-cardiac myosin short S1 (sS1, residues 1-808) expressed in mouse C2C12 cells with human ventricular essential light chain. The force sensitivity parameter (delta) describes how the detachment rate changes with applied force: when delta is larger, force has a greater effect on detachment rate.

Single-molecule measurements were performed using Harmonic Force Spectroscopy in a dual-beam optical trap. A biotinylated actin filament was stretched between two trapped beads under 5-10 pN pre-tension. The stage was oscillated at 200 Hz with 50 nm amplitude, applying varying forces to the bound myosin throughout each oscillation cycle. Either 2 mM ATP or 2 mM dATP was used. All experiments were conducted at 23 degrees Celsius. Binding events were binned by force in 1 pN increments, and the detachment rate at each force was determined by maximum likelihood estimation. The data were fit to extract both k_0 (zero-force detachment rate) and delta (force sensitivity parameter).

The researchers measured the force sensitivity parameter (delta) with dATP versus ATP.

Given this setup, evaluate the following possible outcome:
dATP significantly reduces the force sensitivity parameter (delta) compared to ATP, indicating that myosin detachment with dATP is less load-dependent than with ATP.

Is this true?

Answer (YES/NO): NO